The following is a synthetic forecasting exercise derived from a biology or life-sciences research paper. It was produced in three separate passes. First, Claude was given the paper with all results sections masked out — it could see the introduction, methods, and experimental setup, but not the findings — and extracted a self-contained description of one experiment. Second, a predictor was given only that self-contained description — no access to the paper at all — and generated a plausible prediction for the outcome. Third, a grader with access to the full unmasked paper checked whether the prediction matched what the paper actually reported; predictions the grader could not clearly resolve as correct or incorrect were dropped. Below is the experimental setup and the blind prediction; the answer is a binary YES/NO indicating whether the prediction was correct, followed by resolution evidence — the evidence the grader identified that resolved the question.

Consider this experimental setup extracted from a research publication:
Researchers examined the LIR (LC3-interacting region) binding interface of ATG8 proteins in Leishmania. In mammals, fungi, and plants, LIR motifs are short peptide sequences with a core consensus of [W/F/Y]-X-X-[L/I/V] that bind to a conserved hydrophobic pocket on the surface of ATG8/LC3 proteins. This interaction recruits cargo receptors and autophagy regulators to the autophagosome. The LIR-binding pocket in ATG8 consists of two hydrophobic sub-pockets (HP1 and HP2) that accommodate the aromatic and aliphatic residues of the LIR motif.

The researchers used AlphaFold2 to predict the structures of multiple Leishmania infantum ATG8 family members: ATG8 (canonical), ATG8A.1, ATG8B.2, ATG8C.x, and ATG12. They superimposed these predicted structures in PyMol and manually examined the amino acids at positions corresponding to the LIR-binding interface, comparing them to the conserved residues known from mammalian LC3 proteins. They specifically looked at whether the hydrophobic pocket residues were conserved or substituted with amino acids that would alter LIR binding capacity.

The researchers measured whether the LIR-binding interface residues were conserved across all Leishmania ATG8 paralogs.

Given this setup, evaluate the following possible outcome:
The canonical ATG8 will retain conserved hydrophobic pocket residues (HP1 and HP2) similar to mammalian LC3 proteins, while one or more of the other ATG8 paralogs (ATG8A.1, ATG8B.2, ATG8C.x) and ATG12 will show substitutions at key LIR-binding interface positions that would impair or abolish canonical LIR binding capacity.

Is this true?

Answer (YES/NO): YES